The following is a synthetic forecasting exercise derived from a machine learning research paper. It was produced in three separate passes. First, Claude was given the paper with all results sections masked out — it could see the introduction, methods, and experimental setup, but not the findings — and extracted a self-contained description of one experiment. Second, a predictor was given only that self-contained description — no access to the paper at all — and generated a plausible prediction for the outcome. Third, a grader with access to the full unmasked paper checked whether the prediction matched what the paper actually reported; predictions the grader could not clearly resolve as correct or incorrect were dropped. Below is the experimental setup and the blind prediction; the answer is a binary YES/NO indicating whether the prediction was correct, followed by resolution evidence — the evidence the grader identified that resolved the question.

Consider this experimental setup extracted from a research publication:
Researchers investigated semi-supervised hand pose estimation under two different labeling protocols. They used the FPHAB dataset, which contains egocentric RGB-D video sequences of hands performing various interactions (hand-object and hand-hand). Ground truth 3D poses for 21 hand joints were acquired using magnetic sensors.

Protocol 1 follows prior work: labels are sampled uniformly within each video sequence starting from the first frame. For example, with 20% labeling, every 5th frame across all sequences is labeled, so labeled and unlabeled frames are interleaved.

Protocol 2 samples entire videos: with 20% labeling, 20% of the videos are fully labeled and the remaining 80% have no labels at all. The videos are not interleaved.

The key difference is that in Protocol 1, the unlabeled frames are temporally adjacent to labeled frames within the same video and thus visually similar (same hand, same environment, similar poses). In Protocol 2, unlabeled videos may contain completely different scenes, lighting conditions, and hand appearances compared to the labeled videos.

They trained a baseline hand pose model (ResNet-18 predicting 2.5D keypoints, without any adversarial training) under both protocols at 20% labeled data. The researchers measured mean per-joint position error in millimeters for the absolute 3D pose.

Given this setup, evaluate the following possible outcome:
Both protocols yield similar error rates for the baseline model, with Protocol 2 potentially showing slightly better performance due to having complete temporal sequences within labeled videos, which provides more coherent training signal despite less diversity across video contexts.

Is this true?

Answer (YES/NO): NO